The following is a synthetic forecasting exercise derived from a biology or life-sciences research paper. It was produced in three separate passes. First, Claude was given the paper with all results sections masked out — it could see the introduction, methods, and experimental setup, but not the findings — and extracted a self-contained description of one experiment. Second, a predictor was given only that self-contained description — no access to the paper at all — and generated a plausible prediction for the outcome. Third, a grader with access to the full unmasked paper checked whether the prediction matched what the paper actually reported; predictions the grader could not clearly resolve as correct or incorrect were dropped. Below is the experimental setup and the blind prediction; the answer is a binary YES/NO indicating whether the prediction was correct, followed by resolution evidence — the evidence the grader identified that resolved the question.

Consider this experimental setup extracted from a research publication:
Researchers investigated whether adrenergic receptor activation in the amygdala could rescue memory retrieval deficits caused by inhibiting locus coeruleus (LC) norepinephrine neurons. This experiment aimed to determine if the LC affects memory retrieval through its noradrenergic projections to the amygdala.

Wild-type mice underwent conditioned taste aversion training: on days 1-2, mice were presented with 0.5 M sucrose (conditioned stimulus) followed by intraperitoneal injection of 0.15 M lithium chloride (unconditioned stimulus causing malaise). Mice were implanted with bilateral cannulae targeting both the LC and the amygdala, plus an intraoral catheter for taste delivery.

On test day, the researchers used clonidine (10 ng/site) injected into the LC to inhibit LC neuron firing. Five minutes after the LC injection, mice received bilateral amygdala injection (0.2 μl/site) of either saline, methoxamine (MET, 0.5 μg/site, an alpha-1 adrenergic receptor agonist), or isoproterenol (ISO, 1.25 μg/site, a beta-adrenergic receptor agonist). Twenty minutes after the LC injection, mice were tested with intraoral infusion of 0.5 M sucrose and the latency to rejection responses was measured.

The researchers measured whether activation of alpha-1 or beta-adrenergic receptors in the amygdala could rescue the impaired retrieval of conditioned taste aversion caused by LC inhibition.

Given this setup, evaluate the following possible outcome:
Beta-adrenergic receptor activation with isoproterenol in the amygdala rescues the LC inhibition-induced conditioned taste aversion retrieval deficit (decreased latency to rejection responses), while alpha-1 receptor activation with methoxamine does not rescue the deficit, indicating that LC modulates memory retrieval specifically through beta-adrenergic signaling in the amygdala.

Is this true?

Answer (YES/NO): NO